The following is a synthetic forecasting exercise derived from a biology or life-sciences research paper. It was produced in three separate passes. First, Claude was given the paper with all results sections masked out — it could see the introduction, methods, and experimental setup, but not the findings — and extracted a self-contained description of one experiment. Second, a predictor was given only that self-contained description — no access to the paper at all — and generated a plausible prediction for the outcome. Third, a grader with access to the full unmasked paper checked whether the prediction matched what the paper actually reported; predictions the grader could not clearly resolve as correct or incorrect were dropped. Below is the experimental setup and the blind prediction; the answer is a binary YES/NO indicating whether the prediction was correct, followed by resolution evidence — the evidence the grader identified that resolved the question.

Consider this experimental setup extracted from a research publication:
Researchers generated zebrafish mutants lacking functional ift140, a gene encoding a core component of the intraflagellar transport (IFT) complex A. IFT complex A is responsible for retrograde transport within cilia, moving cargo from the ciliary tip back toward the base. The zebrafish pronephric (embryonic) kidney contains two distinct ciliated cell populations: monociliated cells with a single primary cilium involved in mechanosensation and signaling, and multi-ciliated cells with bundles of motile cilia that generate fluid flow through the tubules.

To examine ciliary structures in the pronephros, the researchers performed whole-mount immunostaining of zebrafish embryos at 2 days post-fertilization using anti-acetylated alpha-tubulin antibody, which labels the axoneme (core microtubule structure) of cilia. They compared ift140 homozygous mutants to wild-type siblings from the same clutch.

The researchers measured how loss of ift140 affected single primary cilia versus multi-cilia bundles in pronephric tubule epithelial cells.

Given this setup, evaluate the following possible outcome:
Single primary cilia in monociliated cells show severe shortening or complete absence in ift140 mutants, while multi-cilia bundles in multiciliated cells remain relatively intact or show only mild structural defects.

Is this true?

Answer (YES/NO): NO